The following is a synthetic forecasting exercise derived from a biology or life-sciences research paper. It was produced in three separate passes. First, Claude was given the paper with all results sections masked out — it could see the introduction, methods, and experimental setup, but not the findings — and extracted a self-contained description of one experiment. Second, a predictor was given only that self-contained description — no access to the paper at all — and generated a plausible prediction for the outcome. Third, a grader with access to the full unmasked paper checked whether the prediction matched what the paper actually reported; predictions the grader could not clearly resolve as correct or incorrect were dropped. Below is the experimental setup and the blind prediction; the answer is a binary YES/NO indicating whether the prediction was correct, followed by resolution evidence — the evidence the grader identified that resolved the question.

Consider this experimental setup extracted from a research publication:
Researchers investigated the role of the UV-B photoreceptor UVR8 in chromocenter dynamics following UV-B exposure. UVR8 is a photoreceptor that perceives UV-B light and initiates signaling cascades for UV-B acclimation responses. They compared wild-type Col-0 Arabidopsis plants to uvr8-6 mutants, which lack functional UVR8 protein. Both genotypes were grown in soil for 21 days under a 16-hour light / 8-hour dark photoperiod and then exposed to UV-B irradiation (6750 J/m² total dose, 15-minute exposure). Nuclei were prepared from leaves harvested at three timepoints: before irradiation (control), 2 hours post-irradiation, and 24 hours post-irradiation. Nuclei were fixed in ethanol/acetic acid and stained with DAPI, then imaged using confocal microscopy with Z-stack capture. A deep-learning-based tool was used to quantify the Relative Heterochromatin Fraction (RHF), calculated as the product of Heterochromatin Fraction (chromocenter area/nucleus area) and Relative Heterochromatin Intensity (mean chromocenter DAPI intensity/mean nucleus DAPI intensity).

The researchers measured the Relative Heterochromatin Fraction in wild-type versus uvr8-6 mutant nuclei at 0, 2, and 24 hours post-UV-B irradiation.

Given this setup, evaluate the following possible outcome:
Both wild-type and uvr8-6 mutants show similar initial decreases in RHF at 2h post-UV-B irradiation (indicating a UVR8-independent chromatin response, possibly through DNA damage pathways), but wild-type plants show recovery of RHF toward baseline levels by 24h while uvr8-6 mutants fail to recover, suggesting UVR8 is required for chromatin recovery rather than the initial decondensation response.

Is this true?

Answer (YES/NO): YES